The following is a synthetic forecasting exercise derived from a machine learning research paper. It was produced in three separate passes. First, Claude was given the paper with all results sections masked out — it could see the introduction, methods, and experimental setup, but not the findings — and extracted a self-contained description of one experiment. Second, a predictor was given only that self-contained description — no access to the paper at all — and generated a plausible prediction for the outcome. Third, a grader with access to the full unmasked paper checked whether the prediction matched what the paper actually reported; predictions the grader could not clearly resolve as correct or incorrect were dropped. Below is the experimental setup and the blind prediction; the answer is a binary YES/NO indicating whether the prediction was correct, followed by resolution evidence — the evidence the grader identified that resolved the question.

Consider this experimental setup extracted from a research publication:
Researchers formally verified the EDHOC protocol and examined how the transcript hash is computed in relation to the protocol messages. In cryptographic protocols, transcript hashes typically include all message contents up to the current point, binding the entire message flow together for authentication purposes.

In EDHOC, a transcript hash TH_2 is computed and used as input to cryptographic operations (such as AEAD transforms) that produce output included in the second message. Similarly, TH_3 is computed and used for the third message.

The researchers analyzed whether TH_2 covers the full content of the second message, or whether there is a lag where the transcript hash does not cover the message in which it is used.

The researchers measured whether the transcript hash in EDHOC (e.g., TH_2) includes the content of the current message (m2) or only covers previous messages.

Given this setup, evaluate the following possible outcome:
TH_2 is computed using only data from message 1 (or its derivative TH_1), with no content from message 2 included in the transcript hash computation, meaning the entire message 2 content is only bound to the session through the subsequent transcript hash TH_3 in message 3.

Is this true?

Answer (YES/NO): NO